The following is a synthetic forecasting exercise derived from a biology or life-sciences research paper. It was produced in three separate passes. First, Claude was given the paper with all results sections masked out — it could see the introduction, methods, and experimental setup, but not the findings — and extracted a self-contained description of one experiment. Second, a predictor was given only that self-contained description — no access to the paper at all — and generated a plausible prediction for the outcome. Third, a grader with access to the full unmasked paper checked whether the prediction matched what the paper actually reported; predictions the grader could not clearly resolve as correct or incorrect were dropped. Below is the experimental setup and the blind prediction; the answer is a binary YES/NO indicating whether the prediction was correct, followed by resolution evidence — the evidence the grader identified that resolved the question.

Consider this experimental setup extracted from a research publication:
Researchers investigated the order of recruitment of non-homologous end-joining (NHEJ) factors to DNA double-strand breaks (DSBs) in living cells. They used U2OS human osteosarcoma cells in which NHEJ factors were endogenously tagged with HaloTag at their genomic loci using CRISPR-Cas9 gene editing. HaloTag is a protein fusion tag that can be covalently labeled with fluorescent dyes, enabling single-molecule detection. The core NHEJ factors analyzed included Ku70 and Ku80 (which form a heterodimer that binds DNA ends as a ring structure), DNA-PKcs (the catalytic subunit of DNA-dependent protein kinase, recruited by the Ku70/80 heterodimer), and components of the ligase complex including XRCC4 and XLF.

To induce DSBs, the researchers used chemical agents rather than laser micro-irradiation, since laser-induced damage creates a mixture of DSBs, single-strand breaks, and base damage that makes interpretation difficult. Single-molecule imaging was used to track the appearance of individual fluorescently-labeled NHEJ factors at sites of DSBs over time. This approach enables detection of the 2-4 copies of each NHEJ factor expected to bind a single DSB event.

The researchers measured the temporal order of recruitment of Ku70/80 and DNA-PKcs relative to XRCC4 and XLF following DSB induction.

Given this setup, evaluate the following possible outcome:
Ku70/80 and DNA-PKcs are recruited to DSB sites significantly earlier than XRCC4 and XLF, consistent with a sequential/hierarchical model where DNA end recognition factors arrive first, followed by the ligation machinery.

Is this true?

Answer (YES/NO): YES